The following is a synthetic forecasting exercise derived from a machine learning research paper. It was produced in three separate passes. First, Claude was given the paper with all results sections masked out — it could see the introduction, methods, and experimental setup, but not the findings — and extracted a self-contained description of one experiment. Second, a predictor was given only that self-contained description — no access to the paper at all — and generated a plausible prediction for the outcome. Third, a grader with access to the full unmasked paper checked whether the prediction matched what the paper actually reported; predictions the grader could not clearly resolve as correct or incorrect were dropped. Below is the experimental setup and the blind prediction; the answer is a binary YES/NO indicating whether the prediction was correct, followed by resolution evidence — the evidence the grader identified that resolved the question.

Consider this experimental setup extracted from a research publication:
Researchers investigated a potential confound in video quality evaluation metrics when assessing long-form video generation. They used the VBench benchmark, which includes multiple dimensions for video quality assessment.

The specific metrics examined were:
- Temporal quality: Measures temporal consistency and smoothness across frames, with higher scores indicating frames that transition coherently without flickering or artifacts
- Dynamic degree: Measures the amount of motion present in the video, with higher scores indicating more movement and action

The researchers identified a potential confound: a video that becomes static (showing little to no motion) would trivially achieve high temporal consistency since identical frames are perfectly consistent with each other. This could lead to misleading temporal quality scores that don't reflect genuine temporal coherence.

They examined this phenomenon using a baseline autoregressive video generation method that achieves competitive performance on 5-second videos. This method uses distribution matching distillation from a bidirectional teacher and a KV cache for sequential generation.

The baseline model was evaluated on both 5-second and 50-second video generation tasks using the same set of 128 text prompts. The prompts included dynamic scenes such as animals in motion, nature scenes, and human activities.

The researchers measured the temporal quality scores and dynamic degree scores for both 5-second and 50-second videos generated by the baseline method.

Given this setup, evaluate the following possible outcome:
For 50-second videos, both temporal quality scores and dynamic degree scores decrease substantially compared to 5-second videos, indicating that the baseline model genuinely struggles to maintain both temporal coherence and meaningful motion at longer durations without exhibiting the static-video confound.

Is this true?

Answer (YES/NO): NO